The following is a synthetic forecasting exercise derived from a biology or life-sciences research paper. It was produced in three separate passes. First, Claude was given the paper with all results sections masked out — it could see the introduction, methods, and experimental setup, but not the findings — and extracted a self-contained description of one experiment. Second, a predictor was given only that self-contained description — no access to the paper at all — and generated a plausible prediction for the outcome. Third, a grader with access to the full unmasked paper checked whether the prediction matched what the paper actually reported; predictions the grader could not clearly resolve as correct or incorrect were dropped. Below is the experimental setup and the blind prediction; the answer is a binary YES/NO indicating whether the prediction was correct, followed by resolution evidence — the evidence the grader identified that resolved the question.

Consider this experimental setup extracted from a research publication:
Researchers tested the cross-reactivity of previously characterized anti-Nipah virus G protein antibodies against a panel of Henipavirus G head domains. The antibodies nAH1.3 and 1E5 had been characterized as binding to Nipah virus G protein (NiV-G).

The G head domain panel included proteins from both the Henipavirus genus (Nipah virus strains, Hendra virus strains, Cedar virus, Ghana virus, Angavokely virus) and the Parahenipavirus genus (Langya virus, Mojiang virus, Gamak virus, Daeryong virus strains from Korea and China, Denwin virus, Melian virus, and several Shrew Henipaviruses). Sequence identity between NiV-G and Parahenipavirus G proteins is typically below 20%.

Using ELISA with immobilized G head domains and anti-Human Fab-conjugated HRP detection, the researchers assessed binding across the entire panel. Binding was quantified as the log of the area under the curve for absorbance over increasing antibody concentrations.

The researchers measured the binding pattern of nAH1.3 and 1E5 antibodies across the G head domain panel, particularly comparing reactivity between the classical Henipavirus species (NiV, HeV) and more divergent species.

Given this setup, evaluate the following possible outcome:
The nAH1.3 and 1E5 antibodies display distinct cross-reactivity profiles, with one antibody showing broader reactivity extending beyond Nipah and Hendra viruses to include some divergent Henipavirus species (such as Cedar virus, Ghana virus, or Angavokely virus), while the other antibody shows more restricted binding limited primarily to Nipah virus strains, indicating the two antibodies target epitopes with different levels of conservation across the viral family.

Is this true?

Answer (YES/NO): NO